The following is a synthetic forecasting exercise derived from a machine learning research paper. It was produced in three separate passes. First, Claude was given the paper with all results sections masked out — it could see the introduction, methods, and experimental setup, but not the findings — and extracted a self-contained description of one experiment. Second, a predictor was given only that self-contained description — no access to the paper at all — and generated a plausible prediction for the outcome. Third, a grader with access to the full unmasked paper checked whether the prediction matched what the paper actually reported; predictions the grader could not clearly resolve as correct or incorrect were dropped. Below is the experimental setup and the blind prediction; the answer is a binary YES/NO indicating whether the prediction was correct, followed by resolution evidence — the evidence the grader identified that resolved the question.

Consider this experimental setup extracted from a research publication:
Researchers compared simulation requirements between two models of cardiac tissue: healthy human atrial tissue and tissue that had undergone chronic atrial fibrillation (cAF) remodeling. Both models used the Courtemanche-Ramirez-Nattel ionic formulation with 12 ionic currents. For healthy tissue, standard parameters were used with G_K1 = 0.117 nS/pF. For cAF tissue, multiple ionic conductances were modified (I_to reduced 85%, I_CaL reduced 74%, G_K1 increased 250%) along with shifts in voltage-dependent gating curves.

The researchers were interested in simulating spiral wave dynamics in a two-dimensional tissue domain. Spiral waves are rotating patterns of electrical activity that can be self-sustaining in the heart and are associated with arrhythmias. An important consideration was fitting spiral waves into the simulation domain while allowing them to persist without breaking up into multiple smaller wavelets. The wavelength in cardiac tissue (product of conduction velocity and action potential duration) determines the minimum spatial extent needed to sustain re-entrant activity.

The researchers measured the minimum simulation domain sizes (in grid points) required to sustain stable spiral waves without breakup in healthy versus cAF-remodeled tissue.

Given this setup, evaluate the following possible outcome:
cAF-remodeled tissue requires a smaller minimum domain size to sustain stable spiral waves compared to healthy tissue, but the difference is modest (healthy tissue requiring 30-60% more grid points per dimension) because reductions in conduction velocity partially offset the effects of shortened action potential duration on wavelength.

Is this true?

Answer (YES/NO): NO